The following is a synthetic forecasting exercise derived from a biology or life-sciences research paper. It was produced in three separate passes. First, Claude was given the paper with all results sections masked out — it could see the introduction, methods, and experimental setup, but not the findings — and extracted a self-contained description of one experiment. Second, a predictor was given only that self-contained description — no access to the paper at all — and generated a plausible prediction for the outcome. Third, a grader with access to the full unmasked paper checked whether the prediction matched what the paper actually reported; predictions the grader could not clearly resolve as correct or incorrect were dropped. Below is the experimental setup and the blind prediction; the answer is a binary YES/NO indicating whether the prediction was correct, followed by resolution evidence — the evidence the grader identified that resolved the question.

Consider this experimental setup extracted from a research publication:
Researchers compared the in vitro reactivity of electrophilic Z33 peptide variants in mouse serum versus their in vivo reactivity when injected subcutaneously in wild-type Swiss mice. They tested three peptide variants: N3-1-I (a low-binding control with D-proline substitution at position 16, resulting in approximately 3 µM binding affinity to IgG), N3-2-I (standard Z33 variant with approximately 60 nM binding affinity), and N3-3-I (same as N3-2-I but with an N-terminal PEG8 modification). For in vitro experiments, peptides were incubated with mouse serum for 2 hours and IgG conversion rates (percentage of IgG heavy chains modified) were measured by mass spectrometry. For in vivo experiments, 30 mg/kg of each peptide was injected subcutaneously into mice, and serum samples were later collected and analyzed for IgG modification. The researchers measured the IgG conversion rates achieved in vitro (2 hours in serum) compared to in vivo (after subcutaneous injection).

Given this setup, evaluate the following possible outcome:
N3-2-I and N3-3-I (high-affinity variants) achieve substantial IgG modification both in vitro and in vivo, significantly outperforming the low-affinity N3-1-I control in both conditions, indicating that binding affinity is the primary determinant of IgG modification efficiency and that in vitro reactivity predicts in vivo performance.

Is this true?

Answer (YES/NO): NO